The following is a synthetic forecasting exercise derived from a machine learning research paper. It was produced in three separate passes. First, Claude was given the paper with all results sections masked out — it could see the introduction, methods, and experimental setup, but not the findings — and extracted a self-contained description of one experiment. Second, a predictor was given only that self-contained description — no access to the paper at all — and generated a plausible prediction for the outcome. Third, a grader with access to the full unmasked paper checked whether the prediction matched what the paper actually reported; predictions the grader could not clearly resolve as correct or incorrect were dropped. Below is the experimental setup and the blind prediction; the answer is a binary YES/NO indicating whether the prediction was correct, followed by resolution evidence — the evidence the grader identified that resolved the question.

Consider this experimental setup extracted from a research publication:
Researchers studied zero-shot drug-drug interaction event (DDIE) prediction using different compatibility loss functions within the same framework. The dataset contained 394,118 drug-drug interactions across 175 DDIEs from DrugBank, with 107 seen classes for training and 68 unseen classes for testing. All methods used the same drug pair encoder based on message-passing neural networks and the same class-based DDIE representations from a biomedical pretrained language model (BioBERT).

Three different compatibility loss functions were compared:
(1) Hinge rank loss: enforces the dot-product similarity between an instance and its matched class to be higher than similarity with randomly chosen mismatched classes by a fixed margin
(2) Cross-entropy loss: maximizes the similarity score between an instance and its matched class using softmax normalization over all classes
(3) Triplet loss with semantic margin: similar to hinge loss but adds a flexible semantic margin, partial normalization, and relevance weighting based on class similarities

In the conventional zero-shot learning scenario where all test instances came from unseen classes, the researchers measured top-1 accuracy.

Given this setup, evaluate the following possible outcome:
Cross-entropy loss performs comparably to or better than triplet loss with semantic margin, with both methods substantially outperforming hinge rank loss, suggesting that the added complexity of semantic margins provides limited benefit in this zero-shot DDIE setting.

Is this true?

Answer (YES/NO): NO